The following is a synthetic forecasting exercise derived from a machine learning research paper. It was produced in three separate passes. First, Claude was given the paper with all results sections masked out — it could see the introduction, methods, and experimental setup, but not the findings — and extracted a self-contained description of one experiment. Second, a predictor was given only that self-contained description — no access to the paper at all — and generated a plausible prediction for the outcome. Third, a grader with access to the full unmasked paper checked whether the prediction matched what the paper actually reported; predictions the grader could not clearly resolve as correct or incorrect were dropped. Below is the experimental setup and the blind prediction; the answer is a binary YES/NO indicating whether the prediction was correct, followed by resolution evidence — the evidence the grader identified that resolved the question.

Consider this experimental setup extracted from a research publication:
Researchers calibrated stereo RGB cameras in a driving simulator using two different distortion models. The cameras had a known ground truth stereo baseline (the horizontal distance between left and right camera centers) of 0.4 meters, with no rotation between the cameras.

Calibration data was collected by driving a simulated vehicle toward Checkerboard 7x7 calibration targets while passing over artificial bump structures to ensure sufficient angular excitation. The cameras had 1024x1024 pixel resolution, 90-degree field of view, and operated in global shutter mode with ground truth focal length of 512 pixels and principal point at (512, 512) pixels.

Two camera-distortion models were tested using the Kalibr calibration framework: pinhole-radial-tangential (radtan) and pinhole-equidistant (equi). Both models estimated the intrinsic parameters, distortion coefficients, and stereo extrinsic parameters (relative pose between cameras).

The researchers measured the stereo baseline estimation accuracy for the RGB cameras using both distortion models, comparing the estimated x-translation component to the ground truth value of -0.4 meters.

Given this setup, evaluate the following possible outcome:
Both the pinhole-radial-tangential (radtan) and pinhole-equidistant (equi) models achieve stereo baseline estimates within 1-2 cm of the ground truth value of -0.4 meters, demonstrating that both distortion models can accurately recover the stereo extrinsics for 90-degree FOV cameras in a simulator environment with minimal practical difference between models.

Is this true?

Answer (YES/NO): NO